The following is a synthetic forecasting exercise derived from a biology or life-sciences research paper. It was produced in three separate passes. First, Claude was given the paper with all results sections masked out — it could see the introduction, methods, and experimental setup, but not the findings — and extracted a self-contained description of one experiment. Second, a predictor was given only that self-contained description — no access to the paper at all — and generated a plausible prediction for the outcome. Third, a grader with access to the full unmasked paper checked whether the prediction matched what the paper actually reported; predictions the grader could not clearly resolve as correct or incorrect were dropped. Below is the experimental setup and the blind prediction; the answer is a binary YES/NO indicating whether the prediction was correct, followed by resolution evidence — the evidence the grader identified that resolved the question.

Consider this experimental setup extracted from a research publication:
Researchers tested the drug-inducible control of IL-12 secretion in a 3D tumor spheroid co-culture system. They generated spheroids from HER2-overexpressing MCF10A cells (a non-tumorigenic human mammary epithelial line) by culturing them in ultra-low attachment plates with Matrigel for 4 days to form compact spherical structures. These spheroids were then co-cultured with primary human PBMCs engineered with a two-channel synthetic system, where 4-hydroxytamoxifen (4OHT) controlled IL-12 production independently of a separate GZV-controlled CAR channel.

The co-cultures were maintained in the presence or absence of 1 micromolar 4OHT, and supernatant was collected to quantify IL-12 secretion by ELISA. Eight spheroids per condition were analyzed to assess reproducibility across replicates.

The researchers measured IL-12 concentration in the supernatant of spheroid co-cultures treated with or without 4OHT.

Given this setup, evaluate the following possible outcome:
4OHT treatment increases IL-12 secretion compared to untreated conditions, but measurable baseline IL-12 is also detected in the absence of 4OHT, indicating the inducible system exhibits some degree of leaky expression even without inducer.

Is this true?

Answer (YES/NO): NO